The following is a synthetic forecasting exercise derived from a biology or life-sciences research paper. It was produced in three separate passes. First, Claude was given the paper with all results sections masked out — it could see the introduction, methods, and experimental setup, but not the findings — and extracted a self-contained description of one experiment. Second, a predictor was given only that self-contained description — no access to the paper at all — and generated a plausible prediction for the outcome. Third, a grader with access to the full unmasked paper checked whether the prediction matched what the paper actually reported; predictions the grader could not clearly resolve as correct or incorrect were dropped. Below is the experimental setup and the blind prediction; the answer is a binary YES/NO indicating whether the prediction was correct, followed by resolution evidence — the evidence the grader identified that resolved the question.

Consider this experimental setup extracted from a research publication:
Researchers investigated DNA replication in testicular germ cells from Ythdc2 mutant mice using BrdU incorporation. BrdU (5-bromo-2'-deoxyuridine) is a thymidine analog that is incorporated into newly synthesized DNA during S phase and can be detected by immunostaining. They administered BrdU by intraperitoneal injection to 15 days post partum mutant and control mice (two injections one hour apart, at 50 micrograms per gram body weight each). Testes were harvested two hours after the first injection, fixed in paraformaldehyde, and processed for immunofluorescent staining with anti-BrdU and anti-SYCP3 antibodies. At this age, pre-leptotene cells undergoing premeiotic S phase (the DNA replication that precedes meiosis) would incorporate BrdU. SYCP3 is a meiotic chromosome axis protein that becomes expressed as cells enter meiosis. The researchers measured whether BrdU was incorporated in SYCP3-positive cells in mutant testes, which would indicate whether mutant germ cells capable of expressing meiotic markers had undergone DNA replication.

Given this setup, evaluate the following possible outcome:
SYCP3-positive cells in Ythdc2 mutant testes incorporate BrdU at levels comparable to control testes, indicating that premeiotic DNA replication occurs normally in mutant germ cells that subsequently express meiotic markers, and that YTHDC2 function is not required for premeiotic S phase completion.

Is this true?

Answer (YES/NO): YES